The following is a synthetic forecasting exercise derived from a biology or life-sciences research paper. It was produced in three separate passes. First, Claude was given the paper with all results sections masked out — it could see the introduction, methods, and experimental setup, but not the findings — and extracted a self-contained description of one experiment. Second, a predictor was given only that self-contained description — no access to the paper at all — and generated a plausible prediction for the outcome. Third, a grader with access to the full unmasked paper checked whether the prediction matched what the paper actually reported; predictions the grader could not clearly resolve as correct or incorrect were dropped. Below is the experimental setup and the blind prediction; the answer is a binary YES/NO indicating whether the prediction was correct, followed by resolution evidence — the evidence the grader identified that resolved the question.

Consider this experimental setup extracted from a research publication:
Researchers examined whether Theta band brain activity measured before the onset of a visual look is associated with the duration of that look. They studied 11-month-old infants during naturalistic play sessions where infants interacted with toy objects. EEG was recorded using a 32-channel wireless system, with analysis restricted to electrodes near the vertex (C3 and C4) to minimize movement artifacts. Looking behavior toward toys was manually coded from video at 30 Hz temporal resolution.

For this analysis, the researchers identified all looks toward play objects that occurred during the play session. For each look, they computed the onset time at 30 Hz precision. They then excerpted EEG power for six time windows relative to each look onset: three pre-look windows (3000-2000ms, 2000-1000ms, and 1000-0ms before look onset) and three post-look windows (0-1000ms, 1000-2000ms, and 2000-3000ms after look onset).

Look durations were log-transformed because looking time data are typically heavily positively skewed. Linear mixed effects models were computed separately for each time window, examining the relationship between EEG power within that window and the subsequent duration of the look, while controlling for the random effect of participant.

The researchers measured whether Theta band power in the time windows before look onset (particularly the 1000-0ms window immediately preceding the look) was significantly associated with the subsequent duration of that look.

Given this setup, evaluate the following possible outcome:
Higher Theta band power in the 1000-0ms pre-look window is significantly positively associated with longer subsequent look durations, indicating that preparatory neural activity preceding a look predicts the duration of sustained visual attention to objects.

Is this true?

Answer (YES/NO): YES